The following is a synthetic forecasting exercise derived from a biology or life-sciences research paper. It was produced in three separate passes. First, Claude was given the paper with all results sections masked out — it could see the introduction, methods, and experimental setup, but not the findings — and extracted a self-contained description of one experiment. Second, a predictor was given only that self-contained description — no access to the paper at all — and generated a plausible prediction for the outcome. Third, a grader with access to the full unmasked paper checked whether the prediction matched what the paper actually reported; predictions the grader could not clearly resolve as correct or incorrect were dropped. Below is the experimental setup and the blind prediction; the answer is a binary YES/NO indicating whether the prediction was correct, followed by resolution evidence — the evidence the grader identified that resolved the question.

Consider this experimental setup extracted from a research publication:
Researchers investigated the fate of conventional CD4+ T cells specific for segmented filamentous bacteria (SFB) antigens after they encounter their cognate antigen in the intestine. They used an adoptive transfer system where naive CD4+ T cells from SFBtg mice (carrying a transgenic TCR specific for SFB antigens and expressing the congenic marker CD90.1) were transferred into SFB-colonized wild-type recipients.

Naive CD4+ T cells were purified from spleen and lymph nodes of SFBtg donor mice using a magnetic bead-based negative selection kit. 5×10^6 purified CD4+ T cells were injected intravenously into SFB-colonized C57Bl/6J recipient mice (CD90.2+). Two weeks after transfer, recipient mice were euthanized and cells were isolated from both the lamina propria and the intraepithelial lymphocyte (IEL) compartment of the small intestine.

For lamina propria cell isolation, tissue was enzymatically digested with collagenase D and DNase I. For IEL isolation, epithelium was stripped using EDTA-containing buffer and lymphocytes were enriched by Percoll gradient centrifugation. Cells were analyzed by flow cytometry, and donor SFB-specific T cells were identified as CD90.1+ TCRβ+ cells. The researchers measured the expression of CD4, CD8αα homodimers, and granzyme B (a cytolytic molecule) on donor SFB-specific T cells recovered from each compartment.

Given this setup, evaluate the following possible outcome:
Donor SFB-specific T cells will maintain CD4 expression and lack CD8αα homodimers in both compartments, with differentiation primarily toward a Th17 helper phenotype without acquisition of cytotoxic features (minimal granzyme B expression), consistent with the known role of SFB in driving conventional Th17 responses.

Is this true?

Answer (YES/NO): NO